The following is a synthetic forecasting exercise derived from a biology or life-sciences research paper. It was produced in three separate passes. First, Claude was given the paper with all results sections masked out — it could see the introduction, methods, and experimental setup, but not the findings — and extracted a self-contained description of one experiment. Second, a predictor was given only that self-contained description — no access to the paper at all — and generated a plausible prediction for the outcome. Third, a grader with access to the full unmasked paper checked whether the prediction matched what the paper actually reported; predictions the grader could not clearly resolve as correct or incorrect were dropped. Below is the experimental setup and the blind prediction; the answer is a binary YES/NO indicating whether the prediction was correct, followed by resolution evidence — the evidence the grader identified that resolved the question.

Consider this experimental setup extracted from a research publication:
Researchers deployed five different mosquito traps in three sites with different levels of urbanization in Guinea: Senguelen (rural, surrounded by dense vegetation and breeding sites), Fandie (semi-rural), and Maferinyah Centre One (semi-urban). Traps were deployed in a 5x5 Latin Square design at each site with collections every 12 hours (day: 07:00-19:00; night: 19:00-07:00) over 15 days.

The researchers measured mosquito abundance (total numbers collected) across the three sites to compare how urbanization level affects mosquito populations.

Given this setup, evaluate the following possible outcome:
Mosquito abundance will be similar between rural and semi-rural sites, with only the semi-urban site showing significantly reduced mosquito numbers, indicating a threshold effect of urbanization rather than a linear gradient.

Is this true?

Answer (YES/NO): NO